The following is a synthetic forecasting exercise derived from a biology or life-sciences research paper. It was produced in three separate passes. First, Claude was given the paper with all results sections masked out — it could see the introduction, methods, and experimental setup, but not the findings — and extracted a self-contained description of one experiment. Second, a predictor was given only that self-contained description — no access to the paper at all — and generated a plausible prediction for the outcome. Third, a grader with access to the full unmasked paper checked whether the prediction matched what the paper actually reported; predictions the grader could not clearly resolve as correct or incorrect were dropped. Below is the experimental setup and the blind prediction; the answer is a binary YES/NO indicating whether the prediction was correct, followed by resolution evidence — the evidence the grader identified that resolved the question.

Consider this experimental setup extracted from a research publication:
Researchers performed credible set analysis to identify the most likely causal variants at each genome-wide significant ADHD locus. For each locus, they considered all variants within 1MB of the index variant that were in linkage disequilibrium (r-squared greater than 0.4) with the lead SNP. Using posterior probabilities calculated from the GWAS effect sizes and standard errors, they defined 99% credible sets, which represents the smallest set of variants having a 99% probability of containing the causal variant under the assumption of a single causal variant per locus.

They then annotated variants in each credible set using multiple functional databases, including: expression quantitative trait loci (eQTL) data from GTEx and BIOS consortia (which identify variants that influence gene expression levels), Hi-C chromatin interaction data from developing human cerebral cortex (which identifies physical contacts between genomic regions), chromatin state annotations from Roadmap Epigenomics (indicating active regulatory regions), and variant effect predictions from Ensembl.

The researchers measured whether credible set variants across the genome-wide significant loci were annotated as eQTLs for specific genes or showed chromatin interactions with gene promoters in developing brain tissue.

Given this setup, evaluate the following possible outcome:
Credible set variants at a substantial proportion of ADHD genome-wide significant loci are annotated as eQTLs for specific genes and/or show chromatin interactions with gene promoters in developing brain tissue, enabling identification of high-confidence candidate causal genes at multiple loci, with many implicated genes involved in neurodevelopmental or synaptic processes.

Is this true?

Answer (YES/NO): NO